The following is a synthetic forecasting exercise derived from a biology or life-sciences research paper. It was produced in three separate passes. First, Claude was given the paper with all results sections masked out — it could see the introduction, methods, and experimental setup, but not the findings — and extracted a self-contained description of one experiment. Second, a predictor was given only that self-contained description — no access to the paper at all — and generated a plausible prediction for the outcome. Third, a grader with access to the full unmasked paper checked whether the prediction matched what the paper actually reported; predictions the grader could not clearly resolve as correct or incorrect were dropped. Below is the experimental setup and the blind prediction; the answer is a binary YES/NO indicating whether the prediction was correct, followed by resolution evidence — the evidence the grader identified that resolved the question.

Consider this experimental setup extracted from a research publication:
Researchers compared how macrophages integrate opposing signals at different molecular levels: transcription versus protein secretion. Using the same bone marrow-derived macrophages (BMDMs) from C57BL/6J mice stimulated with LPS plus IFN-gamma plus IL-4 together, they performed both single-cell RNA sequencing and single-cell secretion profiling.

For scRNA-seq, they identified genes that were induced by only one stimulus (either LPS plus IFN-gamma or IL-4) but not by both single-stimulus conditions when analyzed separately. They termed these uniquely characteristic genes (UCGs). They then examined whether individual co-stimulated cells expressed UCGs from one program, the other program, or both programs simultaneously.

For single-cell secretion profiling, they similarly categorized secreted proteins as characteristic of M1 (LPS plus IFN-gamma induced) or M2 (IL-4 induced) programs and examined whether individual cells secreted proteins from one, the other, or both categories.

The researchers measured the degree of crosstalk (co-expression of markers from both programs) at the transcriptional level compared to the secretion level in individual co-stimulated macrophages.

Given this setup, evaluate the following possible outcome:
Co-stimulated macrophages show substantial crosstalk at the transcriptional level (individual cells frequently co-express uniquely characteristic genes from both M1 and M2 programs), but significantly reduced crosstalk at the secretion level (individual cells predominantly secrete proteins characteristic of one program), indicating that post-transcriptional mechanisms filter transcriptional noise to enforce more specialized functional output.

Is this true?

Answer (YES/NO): NO